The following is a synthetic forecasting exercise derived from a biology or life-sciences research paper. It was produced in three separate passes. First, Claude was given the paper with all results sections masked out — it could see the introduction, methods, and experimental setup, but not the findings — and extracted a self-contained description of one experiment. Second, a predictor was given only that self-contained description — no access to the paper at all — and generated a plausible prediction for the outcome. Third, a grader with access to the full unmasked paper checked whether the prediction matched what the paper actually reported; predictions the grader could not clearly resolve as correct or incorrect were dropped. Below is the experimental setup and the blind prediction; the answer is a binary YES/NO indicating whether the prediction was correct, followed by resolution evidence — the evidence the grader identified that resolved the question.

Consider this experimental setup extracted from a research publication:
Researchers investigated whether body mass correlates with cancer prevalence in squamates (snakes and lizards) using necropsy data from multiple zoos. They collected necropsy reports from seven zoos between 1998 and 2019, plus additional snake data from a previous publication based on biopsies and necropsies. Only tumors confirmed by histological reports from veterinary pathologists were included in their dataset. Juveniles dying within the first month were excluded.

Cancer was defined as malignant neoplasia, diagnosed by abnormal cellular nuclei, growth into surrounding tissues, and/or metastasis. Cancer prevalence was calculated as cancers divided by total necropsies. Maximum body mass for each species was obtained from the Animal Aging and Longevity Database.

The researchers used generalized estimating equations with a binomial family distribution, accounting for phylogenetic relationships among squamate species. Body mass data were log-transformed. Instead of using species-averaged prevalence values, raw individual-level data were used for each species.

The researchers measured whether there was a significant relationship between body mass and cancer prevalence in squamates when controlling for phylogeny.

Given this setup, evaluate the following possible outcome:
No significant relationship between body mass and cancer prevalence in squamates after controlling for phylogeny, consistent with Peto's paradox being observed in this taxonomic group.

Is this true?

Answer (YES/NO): YES